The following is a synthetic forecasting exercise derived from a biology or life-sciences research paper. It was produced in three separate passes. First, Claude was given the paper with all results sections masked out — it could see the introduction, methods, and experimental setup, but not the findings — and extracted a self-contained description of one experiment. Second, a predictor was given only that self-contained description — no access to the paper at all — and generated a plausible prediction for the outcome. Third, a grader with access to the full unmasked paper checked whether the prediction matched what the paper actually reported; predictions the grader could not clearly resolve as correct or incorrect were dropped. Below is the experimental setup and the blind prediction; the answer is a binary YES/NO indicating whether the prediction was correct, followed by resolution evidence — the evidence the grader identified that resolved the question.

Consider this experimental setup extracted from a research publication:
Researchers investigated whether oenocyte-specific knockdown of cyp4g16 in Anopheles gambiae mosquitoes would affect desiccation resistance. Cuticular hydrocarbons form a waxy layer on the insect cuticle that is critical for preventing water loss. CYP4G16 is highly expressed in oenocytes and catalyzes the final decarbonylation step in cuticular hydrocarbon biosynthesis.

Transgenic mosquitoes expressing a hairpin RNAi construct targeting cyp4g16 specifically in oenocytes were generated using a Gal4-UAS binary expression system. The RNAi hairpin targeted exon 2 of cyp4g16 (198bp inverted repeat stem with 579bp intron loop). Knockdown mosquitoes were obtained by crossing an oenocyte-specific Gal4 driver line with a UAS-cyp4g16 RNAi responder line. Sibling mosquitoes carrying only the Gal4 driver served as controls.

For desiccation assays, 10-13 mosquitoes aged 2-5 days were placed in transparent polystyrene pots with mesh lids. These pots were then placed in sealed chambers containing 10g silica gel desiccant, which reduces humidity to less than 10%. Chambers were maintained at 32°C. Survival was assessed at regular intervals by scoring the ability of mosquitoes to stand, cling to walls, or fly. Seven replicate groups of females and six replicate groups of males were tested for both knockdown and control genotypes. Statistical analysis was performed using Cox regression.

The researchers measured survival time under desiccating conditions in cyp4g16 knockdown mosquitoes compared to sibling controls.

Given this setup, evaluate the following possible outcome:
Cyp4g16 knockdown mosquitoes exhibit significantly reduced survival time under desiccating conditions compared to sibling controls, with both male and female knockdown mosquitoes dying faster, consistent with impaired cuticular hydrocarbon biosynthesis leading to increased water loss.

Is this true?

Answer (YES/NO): YES